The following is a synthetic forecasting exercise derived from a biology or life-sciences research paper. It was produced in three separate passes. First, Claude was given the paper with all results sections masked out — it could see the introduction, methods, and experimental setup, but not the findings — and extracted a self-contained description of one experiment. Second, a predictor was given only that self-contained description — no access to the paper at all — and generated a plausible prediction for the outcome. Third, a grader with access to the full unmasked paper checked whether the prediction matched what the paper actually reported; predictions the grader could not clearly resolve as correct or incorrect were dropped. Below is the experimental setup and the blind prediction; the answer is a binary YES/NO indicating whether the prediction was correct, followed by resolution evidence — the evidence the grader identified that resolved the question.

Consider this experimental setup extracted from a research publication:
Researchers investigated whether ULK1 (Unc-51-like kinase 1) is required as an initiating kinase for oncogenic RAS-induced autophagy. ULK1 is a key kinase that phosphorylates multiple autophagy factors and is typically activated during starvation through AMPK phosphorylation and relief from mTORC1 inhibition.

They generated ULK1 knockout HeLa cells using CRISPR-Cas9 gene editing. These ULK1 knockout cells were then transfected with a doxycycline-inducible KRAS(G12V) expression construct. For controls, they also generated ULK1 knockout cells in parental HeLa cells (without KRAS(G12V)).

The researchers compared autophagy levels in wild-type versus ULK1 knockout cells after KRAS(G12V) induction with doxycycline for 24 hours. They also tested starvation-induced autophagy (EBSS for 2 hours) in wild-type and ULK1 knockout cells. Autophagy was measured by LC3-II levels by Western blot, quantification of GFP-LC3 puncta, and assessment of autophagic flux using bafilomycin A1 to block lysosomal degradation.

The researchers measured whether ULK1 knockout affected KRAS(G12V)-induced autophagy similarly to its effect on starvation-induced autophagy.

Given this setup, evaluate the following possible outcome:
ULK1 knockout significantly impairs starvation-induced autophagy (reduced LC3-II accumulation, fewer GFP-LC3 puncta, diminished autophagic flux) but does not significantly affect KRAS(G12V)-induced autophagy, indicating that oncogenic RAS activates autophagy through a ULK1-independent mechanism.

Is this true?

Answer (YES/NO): NO